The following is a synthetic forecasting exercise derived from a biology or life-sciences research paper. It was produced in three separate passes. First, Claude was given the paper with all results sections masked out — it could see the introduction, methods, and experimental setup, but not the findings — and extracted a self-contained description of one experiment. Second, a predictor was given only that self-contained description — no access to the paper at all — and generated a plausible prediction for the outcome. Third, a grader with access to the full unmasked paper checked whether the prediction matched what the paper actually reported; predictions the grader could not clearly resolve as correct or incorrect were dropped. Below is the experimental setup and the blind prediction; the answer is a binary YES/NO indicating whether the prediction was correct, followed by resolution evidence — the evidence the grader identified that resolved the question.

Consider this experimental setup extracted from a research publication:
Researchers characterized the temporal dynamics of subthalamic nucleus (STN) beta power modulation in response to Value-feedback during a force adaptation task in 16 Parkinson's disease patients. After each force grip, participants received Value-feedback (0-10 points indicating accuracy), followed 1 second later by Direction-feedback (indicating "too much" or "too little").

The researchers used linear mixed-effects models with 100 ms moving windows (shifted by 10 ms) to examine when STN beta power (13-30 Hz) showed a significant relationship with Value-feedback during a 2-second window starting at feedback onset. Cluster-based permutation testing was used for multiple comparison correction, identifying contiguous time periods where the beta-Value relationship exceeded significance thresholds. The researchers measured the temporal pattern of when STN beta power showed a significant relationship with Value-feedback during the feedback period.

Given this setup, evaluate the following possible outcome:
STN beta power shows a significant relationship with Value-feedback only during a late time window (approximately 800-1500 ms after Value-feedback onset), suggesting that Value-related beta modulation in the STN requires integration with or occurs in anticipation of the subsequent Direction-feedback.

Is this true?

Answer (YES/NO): NO